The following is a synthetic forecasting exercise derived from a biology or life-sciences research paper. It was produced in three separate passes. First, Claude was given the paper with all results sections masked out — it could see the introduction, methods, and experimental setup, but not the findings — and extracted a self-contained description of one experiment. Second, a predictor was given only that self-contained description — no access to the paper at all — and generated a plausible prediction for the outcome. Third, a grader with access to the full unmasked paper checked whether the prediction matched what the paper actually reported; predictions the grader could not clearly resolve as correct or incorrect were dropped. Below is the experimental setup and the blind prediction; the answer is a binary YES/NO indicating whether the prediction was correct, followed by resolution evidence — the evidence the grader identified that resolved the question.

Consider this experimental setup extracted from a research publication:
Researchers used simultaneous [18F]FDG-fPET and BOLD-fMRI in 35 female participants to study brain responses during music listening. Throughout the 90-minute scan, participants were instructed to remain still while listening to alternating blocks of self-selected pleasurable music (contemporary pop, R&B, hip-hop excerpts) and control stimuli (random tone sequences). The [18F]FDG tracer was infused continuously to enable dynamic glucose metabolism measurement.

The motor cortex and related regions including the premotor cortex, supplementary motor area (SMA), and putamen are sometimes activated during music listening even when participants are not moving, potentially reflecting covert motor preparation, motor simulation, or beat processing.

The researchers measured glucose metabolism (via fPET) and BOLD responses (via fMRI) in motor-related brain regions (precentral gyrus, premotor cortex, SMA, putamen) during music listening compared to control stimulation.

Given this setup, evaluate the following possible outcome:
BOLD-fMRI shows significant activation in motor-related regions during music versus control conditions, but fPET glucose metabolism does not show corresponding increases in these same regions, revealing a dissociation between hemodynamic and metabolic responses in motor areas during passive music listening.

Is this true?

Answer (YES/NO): NO